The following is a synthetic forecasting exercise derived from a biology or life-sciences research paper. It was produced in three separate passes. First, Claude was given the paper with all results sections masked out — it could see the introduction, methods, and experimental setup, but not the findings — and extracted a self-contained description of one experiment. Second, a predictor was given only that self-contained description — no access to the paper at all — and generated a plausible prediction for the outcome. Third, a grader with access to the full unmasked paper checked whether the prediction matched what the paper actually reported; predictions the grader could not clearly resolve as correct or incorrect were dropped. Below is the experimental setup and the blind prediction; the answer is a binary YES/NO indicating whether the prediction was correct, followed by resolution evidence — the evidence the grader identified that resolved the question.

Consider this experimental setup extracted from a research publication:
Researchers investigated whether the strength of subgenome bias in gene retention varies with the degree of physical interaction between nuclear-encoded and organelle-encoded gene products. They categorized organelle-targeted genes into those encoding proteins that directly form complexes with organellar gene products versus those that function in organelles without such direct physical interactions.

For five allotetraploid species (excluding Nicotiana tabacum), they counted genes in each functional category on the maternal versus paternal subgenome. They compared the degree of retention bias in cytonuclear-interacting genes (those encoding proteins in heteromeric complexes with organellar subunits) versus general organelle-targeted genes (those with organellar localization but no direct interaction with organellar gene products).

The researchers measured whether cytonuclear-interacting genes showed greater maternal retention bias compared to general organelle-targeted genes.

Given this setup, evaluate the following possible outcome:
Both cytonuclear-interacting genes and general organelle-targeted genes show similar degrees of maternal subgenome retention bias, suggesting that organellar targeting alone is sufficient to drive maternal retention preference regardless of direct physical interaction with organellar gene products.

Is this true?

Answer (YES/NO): NO